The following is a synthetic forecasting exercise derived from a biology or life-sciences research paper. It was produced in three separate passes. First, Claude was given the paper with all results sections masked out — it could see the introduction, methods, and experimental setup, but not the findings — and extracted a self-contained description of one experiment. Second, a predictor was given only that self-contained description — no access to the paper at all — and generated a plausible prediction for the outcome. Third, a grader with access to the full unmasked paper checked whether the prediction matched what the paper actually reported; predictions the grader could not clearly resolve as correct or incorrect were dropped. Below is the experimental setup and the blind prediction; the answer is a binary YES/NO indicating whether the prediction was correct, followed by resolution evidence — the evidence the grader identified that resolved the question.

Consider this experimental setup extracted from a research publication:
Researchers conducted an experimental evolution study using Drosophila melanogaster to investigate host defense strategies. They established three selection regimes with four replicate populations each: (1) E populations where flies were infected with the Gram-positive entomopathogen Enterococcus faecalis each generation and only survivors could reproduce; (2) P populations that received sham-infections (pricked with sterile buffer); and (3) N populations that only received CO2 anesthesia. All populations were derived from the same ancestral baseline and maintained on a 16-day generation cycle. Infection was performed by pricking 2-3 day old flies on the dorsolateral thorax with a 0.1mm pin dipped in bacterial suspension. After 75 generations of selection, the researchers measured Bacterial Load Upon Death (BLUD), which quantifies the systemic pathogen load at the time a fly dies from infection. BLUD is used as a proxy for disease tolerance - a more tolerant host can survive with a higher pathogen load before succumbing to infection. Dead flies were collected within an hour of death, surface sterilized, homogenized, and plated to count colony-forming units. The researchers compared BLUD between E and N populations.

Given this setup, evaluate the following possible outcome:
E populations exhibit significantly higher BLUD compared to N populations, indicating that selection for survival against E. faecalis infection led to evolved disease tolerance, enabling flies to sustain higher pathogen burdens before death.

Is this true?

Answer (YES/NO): NO